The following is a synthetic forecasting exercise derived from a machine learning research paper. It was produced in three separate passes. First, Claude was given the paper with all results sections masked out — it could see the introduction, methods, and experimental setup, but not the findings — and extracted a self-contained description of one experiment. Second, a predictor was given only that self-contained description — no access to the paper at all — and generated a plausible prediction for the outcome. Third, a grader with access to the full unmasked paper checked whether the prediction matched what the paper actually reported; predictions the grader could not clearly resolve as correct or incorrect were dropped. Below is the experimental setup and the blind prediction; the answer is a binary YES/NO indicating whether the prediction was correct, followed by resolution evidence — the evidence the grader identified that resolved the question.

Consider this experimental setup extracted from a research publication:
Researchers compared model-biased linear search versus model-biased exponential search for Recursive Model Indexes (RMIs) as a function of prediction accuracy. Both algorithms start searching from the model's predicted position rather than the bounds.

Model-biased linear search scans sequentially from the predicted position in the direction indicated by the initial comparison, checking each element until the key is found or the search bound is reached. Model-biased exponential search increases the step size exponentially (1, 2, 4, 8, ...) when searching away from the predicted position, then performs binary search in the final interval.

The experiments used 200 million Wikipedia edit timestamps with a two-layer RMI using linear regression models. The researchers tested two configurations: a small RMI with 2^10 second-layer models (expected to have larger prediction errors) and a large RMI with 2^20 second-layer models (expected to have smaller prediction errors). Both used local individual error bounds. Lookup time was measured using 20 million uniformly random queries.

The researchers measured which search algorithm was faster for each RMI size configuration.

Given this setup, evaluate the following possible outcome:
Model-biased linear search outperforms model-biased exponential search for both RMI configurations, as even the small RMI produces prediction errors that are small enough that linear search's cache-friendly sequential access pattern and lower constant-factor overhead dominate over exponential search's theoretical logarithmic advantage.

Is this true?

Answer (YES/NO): NO